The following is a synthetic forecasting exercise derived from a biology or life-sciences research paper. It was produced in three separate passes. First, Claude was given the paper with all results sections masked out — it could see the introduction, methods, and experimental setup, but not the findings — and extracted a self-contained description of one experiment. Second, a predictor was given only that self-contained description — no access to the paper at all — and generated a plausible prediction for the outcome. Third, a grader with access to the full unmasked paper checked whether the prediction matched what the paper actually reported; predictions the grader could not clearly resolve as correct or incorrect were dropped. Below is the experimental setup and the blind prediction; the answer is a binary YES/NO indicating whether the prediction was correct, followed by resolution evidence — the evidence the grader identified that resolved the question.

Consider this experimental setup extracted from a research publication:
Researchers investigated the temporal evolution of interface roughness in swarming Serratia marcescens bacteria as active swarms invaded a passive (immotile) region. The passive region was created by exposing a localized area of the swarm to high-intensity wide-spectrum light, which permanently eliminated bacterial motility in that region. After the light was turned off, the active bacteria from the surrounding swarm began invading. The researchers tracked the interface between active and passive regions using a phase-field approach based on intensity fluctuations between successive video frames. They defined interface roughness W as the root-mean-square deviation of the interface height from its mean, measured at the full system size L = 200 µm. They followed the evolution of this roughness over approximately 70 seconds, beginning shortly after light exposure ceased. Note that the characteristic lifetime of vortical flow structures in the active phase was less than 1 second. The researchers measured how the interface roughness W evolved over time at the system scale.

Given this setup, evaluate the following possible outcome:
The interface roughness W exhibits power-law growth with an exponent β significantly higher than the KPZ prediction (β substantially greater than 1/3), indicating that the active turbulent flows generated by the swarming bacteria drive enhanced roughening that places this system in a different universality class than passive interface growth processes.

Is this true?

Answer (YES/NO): NO